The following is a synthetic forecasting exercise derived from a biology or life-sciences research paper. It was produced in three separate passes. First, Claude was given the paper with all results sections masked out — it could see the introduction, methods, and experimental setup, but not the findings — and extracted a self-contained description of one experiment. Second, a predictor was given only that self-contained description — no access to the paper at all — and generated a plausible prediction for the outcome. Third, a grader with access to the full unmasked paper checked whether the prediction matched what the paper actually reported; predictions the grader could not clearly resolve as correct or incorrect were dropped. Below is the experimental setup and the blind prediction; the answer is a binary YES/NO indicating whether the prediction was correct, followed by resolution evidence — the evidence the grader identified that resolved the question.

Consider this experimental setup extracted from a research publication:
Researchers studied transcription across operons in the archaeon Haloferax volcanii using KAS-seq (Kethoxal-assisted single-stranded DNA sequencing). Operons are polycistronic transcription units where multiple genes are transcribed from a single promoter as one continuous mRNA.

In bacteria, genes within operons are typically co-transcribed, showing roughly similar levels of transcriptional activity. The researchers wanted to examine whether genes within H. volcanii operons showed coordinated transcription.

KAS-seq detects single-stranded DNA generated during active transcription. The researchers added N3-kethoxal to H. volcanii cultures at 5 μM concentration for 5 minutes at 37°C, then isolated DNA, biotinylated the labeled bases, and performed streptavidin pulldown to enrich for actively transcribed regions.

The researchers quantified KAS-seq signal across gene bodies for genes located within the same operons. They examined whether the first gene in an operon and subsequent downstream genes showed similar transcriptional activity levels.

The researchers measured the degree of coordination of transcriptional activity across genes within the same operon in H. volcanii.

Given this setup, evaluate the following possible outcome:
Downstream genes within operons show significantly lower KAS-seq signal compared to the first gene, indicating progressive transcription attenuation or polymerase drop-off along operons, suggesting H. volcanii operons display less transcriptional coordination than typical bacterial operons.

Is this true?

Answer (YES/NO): NO